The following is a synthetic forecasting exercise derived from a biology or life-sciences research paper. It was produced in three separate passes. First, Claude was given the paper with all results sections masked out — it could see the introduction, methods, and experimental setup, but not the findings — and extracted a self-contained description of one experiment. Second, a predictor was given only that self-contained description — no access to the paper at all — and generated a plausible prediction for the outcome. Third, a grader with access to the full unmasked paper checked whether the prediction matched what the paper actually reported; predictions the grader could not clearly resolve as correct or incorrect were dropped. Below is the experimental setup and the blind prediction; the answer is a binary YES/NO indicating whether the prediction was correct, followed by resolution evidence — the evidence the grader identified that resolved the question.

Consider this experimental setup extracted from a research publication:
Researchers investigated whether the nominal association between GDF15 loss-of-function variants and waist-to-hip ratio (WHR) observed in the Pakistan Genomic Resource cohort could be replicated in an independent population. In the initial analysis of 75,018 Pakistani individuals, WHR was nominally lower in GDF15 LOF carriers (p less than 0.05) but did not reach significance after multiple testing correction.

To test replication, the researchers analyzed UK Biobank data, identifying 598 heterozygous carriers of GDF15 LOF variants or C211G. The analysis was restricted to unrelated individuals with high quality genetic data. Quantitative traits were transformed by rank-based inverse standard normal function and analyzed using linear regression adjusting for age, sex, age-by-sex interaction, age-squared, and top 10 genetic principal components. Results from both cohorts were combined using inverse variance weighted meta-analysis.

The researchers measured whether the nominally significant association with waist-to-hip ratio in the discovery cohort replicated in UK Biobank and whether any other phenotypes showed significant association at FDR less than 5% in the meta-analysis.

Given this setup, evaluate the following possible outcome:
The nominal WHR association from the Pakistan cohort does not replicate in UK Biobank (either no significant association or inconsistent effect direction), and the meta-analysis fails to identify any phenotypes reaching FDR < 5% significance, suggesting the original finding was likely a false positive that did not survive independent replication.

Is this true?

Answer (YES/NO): YES